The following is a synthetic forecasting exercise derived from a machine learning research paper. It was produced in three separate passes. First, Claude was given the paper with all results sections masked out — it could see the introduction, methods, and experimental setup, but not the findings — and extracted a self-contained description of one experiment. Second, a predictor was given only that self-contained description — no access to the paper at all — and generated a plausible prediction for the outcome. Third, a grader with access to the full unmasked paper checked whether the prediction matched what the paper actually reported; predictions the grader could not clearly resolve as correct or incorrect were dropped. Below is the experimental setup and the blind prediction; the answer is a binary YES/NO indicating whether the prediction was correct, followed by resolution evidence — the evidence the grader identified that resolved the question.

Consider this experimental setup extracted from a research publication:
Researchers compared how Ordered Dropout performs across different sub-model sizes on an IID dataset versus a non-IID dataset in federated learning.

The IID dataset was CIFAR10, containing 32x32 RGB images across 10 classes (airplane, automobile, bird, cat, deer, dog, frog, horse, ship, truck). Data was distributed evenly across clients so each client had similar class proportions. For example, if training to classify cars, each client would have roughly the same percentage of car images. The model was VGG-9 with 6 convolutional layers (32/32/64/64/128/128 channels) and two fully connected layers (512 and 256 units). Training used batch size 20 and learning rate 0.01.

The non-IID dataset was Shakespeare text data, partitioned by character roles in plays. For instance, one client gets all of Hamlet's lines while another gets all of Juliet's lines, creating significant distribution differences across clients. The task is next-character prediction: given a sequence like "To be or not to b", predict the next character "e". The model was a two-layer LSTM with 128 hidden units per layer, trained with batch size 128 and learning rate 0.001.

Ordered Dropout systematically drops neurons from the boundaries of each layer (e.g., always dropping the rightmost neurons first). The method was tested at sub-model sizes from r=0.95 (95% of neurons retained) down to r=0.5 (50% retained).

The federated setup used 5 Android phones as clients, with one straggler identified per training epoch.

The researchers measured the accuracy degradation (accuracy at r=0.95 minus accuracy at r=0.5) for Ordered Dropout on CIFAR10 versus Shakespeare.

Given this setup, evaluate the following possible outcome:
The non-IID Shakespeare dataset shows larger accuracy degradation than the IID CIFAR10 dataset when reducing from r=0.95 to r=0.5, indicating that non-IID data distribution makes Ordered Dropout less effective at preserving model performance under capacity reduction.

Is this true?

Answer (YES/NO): YES